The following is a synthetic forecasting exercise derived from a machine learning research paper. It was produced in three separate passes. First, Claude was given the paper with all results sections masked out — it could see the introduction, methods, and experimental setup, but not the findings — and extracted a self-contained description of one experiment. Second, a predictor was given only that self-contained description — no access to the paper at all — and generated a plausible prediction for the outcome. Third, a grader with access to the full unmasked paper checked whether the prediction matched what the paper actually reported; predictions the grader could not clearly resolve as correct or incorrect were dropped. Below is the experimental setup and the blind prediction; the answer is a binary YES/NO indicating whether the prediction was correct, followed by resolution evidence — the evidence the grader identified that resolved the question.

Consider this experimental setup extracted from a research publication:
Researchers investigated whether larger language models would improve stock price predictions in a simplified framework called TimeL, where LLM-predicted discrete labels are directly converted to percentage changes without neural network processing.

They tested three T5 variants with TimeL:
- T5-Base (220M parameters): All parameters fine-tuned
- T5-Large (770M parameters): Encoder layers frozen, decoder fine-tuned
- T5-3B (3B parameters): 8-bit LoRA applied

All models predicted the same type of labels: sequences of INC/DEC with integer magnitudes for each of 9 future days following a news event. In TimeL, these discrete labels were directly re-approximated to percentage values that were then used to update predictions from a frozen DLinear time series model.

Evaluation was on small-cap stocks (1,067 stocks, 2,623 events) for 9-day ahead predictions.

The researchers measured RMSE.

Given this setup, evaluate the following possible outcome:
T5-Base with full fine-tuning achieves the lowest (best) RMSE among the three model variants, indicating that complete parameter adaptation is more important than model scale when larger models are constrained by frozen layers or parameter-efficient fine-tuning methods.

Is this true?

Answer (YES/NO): YES